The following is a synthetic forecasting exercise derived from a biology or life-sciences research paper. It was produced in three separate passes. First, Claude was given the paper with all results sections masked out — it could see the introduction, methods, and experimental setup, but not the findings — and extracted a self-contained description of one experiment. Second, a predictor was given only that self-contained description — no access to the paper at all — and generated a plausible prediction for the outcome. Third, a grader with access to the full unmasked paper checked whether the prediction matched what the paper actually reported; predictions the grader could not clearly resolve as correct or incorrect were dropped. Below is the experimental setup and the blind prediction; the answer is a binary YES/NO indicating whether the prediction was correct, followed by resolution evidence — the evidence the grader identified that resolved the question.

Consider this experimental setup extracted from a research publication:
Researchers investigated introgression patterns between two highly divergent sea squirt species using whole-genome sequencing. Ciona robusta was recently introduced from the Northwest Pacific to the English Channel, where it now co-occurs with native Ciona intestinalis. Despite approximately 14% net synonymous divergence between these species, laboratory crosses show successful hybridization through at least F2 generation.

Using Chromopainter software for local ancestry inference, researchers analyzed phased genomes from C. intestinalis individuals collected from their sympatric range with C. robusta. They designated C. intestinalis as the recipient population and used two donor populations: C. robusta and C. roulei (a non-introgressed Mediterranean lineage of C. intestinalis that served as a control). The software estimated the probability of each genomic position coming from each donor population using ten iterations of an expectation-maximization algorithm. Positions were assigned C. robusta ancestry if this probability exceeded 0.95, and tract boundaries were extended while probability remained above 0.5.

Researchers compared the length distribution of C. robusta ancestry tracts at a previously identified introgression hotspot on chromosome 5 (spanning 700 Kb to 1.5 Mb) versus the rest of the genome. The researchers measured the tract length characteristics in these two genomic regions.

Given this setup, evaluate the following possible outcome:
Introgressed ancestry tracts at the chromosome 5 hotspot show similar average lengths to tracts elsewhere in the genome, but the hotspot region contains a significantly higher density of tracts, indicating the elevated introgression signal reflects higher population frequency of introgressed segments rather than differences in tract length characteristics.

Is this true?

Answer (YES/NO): NO